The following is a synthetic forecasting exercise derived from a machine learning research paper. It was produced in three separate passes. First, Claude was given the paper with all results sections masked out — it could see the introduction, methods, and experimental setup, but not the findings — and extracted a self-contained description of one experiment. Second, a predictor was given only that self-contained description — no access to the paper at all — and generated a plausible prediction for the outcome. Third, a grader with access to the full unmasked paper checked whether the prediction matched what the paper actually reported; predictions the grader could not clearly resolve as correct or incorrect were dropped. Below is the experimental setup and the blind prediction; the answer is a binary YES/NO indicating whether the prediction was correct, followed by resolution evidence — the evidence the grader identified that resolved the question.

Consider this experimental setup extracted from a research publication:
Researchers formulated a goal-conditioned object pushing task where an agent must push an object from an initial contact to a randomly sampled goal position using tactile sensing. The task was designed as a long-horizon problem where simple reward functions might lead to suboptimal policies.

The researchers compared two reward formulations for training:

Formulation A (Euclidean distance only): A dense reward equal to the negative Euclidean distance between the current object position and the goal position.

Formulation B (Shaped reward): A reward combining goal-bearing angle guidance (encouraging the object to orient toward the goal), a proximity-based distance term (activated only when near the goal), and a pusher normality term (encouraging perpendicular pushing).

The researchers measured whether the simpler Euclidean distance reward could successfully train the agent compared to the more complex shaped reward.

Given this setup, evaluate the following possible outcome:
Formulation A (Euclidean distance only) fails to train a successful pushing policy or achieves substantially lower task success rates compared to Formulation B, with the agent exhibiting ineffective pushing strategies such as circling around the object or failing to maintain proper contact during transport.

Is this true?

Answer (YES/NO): YES